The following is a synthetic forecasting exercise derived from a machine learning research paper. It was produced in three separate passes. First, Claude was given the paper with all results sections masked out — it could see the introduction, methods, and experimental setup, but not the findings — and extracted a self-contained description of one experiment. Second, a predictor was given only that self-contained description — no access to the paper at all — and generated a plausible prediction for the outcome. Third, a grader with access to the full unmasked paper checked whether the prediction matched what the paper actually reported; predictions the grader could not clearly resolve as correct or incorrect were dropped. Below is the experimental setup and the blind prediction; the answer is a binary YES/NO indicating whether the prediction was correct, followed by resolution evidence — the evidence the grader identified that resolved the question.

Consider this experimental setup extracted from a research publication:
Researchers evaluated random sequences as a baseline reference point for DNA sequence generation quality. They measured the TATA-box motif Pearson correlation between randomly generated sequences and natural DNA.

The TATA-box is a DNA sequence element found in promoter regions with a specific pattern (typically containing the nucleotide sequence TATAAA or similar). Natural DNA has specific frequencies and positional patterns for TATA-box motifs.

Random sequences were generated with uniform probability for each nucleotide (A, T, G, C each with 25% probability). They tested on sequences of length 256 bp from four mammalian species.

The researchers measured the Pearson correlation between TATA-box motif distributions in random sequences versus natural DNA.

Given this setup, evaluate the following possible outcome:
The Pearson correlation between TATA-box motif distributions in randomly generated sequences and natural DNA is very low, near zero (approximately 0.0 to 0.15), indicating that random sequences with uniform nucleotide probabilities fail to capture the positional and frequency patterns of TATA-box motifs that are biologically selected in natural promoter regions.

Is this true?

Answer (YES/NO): NO